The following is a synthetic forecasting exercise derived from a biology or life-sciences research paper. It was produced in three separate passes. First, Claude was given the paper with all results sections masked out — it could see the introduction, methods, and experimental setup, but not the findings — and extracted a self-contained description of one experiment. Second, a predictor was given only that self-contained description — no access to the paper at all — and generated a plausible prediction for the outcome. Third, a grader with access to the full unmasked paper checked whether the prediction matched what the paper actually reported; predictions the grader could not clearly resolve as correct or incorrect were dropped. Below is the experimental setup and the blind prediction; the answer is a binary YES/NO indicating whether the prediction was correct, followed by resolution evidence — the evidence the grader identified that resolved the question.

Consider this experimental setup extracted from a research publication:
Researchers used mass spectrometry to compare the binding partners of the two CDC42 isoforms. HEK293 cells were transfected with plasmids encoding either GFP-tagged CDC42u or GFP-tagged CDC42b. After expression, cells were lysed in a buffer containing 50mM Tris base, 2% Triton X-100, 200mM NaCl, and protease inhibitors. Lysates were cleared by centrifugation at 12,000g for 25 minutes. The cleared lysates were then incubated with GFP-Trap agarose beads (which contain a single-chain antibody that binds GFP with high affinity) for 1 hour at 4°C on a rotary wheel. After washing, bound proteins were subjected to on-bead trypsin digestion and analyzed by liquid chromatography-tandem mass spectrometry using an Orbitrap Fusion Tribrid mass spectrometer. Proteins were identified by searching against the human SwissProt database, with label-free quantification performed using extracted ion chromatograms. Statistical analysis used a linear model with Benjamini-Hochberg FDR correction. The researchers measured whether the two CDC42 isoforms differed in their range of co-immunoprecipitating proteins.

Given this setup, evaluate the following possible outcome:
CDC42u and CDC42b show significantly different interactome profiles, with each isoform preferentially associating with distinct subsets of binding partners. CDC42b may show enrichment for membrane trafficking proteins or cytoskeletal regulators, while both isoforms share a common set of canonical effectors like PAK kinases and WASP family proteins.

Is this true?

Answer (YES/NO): NO